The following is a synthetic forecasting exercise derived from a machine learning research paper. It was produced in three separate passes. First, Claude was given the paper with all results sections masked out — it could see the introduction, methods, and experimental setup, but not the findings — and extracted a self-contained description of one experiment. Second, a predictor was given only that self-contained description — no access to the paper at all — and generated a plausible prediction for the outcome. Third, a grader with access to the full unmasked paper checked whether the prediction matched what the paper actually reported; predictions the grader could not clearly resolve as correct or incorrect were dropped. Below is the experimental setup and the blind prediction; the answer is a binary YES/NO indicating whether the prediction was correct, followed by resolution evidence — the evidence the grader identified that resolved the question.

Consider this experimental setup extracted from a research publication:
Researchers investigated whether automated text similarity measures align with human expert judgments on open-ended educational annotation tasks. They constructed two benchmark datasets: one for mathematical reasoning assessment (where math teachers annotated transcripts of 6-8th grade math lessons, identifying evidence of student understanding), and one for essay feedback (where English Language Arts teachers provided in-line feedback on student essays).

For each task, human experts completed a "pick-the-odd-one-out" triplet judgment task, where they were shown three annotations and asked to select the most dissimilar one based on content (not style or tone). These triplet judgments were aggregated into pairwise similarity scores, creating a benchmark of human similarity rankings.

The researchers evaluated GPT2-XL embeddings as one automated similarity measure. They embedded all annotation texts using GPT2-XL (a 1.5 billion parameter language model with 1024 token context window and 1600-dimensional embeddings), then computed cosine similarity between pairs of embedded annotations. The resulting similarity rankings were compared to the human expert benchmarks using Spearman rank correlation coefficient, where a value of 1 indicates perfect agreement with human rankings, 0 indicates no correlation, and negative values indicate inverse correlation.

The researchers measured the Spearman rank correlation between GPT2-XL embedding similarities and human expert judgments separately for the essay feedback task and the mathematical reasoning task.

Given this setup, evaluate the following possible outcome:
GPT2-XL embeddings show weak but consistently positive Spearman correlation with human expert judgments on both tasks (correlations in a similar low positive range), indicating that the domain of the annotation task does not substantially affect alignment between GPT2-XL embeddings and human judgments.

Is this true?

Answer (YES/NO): NO